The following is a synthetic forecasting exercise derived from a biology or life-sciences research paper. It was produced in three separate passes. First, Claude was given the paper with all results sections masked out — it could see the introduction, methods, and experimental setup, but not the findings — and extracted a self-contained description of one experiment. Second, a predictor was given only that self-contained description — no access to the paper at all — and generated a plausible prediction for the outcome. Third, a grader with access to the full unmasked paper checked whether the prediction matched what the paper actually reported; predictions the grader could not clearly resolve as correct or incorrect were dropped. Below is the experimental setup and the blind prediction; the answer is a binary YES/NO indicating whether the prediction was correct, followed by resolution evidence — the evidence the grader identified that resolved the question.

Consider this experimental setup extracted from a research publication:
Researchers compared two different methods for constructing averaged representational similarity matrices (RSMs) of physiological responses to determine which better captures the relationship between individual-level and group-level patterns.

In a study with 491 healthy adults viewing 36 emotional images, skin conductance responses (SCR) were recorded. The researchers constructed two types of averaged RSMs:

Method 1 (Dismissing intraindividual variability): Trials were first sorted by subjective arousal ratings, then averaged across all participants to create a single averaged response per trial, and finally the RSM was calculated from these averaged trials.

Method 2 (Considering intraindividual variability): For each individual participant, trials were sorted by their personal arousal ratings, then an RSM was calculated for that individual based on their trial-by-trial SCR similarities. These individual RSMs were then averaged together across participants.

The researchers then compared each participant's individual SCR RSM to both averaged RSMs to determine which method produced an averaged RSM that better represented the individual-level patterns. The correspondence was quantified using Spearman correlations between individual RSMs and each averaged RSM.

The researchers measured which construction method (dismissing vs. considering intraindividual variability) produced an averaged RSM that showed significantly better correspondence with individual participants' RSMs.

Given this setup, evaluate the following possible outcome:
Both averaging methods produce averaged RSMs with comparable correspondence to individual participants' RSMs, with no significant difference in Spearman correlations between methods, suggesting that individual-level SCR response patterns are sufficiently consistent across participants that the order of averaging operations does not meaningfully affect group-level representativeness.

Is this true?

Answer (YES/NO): NO